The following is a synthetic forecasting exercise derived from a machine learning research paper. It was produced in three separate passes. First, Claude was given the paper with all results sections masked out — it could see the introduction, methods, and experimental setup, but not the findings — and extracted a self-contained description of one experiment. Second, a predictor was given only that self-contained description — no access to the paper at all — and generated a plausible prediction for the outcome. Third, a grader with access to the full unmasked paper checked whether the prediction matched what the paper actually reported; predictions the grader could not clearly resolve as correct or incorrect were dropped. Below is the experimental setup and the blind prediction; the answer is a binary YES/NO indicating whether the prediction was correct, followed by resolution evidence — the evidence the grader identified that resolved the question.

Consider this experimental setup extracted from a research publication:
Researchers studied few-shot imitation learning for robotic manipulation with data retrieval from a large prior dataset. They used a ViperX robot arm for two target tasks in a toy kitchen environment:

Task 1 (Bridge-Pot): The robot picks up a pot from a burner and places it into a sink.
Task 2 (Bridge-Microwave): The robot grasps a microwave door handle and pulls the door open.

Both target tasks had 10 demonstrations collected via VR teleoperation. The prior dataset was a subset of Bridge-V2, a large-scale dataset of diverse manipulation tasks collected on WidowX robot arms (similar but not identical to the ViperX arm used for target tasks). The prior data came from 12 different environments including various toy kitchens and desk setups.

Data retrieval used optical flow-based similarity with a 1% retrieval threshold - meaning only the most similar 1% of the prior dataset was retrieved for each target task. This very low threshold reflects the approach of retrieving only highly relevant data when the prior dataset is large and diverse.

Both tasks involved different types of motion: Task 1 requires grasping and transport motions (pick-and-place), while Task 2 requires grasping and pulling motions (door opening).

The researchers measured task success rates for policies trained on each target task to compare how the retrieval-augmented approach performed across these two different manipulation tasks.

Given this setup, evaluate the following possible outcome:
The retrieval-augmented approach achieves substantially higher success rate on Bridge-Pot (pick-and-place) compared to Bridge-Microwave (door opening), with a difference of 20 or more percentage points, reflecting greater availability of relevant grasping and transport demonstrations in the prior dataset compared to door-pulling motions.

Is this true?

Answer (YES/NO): NO